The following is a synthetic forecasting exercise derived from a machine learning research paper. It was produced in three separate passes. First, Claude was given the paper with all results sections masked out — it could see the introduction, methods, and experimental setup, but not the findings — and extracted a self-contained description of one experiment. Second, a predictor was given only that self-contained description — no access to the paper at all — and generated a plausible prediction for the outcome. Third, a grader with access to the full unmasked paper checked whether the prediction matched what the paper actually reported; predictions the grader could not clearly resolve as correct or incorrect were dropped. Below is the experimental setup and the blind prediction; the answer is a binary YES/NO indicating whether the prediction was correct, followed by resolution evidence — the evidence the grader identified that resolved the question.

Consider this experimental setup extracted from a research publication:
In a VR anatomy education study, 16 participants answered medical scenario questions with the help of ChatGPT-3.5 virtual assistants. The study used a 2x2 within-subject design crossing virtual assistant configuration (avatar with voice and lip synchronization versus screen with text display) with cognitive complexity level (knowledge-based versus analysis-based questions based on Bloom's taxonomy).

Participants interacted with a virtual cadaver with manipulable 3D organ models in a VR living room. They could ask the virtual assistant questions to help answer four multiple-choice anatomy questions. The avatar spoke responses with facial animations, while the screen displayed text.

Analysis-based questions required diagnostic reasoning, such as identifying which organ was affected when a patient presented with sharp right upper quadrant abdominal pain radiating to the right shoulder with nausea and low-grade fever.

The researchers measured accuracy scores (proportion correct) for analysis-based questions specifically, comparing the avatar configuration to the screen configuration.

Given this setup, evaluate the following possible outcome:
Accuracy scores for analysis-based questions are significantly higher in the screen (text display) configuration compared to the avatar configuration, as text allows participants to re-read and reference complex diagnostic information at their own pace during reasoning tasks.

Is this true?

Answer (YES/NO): NO